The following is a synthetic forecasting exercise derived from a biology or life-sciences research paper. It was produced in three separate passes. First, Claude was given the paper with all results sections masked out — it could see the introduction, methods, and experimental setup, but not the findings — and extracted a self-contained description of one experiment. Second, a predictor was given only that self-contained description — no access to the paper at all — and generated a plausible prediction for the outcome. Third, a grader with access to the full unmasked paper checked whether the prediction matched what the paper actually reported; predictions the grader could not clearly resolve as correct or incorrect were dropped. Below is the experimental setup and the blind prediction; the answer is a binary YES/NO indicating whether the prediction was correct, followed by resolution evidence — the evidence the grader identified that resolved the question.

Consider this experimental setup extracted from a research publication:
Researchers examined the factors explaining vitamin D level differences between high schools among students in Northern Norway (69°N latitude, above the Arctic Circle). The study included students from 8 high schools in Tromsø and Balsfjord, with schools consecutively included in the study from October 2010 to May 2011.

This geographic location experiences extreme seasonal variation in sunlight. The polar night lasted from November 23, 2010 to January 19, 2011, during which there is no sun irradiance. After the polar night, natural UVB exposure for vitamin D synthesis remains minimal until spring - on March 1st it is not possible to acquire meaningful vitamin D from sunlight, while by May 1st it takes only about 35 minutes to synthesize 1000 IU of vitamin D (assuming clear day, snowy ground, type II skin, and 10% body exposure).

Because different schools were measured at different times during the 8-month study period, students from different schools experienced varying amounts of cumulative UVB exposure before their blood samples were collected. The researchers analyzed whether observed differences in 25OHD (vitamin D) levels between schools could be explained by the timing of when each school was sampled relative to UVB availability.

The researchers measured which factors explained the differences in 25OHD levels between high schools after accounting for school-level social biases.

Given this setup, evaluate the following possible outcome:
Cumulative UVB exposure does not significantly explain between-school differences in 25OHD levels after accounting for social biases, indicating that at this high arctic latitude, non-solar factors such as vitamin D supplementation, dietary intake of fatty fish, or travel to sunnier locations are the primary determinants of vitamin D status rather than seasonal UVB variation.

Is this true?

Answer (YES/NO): NO